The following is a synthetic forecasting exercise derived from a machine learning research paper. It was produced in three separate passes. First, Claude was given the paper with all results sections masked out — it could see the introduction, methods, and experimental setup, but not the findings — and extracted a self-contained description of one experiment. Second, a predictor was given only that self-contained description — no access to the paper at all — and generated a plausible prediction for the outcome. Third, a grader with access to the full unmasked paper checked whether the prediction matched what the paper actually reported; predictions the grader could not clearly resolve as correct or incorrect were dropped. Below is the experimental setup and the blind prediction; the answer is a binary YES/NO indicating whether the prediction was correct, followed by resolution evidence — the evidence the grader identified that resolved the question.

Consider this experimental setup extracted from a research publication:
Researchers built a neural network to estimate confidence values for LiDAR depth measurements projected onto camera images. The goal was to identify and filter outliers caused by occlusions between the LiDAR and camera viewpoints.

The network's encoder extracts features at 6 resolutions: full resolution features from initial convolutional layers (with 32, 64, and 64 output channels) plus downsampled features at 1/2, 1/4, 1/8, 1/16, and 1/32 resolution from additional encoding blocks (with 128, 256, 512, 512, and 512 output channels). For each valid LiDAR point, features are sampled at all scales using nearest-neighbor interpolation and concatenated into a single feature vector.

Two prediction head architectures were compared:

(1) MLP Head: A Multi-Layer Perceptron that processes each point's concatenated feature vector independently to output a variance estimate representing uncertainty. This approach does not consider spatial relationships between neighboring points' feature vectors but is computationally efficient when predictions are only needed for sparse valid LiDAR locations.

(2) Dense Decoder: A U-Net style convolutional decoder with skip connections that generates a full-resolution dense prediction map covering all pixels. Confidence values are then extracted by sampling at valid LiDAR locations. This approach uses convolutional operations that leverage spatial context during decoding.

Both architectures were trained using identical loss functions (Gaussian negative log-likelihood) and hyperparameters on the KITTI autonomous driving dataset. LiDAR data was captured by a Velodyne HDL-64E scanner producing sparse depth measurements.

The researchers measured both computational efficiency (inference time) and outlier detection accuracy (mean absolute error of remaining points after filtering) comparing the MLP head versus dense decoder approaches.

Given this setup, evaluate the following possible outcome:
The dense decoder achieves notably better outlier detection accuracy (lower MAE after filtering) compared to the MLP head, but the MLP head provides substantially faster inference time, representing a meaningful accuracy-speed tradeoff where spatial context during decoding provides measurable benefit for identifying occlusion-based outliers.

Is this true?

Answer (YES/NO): NO